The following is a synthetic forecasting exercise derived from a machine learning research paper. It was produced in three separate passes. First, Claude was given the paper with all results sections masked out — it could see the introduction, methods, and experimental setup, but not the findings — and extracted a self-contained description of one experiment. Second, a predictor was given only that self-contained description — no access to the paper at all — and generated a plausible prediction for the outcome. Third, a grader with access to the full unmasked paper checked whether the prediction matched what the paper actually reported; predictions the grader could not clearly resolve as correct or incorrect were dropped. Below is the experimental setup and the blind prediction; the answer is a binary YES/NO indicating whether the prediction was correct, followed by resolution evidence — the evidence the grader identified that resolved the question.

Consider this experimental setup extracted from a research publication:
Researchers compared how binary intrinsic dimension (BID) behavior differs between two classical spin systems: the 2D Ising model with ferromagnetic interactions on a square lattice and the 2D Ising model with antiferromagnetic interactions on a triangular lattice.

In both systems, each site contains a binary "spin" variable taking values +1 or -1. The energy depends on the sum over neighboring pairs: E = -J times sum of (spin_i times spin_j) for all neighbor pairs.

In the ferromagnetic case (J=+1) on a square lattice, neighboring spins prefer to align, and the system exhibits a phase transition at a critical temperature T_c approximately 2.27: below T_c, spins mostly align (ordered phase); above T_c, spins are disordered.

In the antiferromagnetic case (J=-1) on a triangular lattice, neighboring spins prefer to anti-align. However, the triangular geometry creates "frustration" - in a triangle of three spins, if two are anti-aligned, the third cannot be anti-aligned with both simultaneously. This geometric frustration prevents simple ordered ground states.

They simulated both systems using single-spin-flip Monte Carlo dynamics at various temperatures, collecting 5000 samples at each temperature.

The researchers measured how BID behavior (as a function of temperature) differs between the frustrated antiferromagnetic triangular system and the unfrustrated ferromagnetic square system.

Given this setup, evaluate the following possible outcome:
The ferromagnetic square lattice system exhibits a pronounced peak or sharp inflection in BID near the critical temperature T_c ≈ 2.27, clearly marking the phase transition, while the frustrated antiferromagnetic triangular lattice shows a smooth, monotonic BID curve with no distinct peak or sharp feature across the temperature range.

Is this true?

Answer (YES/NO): NO